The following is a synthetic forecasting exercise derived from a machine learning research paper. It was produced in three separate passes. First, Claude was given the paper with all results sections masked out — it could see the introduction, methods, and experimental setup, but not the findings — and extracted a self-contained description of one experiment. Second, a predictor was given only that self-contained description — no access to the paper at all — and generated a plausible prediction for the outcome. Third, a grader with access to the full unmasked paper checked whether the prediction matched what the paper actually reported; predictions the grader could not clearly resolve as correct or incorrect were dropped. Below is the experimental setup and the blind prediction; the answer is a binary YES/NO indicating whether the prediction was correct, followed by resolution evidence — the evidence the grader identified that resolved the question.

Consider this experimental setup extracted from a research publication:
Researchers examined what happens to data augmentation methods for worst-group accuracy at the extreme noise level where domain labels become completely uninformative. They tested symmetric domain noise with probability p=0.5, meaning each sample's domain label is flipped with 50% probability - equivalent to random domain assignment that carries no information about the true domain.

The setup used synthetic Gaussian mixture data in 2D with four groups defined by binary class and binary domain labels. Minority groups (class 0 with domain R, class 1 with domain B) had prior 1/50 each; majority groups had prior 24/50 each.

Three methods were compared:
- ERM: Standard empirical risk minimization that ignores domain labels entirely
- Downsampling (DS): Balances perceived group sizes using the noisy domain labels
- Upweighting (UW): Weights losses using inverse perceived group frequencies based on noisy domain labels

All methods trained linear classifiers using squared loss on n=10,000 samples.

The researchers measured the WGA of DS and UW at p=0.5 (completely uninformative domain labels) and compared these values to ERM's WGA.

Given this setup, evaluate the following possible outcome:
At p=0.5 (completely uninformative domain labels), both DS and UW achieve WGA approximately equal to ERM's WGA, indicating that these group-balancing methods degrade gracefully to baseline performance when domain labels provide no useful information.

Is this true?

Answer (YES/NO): YES